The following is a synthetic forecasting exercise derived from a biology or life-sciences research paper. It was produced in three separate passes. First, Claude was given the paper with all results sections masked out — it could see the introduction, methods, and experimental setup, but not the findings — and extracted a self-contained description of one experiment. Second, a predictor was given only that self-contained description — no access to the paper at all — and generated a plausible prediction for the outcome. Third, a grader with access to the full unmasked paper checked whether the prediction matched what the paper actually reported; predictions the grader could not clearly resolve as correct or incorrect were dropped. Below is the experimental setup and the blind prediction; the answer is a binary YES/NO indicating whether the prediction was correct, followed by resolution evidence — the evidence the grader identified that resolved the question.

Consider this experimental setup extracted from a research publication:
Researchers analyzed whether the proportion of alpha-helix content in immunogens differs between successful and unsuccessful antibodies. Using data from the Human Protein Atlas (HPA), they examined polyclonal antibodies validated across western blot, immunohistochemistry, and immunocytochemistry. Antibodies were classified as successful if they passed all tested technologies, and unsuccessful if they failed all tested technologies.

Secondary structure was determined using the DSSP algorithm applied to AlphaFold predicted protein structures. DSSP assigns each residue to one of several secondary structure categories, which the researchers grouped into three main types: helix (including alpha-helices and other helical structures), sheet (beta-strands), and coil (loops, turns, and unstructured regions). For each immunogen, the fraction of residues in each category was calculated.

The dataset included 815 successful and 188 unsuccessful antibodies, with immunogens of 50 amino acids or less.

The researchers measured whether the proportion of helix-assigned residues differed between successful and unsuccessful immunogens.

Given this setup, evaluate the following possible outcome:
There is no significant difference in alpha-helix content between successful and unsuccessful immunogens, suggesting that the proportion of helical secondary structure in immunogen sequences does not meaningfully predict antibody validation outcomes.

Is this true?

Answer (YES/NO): YES